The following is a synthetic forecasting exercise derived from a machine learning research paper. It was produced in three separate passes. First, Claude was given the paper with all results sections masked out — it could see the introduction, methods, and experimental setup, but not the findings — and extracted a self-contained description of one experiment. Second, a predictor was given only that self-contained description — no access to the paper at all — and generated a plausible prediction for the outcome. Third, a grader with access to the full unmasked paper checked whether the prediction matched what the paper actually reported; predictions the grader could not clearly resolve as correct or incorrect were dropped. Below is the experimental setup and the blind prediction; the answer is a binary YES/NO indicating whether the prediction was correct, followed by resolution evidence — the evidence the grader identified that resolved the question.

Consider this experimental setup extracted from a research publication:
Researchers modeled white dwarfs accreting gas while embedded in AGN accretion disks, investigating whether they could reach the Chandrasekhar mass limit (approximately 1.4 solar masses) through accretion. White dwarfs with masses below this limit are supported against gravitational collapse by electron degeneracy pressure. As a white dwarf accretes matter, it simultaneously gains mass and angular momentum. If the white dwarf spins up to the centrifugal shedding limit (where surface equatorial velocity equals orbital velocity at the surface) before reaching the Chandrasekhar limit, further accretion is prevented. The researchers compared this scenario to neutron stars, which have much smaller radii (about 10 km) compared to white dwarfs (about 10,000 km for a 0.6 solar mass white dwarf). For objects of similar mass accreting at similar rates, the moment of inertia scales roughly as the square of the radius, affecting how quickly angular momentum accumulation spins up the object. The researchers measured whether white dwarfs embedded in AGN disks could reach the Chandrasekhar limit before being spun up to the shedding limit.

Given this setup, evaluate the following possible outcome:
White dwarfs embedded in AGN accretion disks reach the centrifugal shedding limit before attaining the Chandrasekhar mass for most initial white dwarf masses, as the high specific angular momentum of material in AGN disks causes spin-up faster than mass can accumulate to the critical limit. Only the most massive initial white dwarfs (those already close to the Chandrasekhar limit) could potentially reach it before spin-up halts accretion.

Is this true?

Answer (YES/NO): NO